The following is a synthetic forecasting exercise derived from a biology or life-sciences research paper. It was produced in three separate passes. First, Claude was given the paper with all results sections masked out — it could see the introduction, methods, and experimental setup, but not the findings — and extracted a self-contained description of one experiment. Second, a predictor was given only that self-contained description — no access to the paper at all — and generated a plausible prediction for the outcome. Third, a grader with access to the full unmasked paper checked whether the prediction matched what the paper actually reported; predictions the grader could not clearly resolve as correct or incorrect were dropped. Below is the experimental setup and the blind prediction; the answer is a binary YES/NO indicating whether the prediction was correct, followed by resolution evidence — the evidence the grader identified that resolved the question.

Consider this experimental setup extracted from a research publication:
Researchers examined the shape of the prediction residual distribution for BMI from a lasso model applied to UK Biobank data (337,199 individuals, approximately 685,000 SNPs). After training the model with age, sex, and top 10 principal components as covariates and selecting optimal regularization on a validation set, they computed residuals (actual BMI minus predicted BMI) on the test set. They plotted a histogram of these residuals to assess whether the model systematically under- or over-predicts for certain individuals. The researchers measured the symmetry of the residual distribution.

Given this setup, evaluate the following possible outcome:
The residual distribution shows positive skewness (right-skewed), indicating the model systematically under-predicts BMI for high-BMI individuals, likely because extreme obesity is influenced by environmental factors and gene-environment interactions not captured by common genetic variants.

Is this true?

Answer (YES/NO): YES